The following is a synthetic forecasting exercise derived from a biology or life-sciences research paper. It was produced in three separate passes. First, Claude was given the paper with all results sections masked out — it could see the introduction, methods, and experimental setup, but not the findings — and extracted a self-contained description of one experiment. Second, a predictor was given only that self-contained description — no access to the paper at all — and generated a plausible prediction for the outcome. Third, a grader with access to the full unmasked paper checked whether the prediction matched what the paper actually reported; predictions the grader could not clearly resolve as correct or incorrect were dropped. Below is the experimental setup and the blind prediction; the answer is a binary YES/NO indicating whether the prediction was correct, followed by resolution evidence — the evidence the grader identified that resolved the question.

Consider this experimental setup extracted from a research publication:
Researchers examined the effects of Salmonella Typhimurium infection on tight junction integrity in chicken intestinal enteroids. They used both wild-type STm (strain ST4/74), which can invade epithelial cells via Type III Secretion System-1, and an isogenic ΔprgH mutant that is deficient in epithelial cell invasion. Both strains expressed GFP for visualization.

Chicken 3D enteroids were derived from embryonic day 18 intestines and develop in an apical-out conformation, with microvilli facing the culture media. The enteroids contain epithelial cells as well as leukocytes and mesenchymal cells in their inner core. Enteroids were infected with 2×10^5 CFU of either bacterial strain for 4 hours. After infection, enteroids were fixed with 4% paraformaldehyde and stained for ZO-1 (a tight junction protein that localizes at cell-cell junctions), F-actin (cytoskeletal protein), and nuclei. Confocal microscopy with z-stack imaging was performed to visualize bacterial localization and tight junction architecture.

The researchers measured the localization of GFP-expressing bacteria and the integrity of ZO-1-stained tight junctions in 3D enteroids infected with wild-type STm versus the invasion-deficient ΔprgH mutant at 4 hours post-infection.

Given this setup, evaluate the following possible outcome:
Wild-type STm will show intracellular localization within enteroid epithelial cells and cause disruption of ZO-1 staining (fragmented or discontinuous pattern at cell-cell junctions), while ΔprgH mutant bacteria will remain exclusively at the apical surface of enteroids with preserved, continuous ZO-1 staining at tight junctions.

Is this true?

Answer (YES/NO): YES